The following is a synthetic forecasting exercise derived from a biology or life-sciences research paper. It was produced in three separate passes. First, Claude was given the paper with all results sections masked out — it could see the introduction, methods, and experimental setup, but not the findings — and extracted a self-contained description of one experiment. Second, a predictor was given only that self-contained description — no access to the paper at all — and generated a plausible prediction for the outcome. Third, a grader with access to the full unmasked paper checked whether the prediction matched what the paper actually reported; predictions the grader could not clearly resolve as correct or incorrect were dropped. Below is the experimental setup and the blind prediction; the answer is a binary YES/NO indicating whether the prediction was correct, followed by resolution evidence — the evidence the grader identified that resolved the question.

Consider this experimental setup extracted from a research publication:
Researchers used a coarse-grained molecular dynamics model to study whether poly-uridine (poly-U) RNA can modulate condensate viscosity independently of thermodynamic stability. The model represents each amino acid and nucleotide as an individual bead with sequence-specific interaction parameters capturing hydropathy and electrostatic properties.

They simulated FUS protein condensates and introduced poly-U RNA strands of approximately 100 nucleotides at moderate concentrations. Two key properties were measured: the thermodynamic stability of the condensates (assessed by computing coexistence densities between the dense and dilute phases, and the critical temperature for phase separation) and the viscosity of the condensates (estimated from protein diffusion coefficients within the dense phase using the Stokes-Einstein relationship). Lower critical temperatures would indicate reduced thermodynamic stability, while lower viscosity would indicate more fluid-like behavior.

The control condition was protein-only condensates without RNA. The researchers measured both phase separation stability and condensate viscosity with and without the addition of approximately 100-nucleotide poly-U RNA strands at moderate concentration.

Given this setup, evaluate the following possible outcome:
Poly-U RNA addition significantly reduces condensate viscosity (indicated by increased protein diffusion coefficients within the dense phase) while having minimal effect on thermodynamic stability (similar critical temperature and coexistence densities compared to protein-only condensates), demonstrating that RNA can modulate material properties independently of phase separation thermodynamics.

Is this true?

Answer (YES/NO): NO